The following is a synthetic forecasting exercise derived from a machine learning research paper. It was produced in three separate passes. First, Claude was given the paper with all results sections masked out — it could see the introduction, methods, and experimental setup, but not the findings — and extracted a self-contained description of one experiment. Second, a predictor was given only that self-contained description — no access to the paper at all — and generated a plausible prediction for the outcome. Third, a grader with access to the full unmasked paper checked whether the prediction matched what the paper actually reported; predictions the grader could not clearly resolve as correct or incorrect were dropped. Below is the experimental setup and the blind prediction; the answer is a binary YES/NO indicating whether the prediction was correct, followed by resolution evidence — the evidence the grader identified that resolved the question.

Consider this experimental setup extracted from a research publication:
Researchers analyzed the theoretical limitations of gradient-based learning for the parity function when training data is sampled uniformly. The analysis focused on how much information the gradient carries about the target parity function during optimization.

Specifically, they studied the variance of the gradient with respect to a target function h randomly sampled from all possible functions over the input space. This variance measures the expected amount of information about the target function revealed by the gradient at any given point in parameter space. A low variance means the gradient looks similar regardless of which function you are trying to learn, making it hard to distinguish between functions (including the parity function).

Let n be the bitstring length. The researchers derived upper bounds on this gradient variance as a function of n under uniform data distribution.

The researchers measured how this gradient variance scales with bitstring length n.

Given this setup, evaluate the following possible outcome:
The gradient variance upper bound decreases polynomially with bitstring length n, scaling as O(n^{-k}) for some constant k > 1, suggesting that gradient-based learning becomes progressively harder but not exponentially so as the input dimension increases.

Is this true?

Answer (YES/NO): NO